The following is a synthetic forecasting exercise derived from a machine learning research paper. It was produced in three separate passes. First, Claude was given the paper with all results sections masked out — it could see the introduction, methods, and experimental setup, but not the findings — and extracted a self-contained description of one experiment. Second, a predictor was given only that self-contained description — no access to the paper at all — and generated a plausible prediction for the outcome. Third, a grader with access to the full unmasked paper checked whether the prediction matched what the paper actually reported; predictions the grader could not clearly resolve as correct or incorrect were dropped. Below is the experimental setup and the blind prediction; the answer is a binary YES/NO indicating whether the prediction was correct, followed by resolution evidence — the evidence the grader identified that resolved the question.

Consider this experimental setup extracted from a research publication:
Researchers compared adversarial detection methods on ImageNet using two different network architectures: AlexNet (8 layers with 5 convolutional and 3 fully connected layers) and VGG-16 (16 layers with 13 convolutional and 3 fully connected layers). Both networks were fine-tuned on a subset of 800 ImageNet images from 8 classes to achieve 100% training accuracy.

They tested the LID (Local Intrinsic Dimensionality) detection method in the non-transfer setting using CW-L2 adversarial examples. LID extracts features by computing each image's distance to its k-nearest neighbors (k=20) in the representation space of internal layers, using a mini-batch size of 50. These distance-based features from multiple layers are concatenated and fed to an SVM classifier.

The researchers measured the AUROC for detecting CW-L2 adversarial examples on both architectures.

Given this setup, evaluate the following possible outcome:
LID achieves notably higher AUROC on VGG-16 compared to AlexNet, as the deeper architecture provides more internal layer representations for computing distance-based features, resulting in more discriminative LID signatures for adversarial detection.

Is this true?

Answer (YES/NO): YES